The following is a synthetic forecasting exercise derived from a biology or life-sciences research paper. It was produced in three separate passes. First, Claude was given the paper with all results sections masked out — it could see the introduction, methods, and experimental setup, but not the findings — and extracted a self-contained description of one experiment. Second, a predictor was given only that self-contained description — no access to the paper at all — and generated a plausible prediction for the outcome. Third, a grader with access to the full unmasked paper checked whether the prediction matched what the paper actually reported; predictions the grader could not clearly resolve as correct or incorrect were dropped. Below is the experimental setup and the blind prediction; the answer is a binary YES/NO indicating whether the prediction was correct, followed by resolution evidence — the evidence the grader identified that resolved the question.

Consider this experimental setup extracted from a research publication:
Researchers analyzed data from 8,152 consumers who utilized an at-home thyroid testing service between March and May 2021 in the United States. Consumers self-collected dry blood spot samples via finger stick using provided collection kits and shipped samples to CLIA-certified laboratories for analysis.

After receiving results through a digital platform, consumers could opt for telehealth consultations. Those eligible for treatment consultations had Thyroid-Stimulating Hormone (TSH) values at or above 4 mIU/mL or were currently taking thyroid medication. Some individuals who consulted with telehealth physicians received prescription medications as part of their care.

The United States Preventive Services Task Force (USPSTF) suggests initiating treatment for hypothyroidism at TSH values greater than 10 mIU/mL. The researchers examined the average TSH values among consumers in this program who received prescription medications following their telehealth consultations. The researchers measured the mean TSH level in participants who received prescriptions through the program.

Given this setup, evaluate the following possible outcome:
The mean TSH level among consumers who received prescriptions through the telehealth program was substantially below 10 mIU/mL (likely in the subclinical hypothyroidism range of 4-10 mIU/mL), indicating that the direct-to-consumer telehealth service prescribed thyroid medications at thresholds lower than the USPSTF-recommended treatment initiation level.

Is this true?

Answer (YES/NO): NO